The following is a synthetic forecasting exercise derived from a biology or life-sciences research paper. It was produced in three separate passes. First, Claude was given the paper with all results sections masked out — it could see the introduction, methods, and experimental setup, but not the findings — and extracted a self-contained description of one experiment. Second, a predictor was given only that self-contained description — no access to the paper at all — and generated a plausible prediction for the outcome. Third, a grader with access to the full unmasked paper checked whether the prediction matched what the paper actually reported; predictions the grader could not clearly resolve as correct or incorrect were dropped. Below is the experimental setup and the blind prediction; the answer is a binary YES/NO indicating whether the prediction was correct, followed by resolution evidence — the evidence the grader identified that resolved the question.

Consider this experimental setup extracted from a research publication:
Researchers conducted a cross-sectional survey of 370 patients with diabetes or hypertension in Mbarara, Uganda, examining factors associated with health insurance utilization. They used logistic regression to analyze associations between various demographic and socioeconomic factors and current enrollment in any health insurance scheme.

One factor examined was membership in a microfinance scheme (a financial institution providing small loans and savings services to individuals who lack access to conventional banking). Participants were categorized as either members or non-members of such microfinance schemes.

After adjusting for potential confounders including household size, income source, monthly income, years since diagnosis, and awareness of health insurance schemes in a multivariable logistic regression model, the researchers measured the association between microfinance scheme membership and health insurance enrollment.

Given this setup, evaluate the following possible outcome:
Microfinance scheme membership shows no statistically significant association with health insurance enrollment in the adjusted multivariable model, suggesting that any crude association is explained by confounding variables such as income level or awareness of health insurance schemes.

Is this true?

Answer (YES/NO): NO